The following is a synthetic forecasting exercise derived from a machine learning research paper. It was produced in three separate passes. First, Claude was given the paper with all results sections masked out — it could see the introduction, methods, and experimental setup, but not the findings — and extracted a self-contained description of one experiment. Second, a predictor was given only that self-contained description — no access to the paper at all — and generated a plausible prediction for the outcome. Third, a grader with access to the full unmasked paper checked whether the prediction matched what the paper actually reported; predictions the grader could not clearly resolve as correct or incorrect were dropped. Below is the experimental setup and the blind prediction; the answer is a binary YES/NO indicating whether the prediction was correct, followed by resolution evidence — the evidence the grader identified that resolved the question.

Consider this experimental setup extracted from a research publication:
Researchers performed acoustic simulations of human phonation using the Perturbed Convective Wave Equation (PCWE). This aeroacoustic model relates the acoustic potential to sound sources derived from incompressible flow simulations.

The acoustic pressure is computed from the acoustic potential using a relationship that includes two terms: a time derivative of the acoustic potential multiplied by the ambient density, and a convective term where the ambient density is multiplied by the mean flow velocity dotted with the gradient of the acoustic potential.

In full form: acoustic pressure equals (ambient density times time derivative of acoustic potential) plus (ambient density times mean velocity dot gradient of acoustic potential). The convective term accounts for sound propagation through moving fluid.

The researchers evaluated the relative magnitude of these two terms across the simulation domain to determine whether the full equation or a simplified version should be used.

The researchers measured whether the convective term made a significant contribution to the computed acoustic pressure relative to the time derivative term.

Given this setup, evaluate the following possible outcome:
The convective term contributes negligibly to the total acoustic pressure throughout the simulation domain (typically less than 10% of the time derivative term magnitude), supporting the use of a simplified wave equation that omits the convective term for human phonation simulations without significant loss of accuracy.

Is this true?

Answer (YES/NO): YES